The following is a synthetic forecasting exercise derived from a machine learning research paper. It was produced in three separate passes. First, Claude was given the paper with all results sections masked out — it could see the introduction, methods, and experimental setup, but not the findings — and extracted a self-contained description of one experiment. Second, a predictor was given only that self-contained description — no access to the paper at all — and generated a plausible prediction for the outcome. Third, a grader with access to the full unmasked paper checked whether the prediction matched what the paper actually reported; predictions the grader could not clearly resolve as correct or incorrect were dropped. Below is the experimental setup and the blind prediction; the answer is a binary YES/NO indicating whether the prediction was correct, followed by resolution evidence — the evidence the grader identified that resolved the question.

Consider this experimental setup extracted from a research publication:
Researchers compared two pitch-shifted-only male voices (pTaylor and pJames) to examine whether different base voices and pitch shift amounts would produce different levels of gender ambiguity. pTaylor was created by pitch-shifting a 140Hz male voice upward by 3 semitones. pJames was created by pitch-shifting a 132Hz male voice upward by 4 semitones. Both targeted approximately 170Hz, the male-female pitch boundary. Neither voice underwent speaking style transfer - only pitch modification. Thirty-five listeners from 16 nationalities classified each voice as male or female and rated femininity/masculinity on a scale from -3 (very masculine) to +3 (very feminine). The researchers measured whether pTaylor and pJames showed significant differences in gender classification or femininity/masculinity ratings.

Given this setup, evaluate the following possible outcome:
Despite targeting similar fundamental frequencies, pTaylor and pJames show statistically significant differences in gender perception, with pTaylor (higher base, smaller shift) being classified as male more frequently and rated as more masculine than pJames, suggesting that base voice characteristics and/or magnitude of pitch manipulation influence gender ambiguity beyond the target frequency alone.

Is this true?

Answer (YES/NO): NO